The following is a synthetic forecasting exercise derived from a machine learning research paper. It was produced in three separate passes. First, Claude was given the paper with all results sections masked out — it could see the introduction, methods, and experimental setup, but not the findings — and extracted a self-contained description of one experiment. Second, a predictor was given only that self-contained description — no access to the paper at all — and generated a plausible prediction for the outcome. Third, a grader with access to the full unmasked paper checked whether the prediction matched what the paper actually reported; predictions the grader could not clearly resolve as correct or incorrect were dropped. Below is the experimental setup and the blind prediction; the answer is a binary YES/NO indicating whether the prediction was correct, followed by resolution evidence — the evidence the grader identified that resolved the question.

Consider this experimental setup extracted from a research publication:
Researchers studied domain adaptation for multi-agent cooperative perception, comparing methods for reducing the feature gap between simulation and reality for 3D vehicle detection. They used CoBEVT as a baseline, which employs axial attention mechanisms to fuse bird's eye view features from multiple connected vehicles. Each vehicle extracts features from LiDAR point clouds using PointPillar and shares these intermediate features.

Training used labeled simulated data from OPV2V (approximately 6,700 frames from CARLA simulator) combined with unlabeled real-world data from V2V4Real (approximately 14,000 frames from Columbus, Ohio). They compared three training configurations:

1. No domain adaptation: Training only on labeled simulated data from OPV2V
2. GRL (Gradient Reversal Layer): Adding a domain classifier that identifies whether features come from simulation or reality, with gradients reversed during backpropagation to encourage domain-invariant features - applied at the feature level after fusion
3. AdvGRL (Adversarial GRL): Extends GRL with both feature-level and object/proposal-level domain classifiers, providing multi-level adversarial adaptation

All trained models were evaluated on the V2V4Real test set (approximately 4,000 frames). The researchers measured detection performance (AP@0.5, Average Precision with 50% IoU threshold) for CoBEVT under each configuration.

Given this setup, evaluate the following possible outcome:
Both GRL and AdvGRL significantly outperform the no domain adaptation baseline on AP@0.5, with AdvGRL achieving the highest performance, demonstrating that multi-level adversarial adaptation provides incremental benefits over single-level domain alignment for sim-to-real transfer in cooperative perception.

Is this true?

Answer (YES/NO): NO